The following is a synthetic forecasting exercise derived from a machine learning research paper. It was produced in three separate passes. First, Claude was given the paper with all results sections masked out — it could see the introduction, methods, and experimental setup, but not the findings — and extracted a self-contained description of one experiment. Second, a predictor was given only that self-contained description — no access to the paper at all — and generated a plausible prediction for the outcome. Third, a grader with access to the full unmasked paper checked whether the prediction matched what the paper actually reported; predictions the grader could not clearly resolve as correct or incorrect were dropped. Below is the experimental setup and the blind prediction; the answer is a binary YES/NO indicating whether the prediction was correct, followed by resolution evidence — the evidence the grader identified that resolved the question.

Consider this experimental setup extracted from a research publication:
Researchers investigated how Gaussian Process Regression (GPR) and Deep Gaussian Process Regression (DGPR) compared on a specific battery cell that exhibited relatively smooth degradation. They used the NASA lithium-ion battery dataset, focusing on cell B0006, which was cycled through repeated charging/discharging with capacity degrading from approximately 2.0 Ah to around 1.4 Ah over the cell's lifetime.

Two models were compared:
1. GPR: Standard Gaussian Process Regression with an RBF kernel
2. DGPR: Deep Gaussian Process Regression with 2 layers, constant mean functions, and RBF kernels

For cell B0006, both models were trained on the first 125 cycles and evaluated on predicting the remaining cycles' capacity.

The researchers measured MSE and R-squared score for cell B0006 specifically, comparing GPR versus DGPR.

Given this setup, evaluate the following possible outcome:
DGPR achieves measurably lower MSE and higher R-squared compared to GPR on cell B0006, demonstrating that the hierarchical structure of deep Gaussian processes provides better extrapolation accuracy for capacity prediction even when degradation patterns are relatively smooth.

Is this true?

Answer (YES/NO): YES